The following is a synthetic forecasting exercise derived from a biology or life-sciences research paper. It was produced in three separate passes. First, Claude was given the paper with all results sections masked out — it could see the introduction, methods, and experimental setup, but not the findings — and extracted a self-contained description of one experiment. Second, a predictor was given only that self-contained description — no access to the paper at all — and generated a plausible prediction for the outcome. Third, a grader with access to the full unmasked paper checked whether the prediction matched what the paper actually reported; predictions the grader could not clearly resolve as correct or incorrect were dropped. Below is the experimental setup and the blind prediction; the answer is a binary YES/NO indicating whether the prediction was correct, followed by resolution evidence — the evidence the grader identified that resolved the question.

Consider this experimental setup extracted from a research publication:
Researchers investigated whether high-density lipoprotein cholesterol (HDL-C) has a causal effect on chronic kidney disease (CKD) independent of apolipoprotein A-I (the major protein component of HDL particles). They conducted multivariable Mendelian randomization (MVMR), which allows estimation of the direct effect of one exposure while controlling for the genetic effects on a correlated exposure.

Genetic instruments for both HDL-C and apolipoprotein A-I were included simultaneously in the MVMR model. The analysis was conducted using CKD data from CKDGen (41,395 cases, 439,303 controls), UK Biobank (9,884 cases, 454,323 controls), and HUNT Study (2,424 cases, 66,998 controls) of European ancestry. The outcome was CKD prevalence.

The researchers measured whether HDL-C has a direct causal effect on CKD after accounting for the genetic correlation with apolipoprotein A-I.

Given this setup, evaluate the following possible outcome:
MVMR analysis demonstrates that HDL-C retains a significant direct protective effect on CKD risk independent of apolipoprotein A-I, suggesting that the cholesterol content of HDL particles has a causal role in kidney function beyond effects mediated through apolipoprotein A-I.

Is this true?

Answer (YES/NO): YES